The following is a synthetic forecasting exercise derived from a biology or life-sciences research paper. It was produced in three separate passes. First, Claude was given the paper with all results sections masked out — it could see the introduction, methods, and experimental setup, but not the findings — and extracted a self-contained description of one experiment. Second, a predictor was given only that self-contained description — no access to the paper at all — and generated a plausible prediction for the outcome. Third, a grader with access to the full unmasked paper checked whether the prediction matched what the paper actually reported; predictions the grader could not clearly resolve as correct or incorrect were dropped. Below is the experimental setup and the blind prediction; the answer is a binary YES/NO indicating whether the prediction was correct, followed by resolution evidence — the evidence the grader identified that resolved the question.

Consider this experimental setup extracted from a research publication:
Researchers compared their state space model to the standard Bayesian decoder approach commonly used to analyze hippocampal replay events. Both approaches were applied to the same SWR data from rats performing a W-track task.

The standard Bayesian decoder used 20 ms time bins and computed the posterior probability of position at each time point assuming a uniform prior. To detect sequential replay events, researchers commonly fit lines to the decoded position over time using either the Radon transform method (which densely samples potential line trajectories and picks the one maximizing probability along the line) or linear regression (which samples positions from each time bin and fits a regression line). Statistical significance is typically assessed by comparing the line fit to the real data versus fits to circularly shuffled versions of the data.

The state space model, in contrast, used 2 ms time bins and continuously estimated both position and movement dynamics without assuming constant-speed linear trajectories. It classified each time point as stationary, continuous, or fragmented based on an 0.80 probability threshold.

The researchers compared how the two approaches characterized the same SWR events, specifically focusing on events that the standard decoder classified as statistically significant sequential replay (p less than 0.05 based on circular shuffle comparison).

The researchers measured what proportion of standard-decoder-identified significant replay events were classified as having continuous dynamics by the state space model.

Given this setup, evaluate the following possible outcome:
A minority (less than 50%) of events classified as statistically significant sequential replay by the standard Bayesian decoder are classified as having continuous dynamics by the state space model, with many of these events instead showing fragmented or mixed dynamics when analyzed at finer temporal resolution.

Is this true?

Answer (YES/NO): NO